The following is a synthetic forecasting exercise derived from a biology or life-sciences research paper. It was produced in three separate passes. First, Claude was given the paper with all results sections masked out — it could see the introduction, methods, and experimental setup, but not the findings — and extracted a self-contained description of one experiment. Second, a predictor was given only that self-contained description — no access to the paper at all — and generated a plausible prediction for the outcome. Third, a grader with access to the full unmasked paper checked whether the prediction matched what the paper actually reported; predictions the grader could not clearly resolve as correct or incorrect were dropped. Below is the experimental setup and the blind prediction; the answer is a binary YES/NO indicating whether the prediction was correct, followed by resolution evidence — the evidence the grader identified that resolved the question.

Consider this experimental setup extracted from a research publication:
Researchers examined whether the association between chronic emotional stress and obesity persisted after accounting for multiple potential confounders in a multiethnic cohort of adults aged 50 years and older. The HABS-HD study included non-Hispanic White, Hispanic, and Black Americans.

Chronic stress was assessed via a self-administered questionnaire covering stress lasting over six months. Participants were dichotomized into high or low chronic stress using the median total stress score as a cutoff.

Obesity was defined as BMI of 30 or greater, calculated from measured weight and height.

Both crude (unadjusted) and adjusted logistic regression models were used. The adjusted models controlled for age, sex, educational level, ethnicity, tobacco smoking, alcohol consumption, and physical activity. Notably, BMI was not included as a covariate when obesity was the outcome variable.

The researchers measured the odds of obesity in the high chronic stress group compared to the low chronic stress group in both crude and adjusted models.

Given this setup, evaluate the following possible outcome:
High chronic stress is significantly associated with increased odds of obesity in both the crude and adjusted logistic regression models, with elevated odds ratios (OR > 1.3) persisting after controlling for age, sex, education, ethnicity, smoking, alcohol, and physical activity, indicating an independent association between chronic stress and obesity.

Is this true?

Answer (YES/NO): NO